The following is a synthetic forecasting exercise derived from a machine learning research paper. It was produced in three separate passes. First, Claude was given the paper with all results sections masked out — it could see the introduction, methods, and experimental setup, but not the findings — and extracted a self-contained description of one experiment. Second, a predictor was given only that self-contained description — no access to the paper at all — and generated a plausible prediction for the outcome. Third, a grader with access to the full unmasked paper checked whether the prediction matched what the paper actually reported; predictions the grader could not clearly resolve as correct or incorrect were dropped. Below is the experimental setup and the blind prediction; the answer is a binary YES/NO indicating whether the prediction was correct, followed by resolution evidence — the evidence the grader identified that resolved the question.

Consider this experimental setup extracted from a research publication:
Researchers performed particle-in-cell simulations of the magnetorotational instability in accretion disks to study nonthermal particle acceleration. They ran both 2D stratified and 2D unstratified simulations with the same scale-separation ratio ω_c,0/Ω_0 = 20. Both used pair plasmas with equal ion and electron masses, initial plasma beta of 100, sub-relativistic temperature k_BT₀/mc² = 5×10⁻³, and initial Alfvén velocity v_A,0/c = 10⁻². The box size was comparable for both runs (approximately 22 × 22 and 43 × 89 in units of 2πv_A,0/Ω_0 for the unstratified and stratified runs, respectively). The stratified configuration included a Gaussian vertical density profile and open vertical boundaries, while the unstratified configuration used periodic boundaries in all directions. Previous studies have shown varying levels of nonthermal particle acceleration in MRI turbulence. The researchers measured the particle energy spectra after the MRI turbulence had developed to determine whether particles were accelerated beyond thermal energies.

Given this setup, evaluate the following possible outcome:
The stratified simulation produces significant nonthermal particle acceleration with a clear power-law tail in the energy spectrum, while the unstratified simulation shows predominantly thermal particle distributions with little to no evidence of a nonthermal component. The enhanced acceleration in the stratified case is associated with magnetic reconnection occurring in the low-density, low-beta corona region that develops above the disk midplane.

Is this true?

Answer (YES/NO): NO